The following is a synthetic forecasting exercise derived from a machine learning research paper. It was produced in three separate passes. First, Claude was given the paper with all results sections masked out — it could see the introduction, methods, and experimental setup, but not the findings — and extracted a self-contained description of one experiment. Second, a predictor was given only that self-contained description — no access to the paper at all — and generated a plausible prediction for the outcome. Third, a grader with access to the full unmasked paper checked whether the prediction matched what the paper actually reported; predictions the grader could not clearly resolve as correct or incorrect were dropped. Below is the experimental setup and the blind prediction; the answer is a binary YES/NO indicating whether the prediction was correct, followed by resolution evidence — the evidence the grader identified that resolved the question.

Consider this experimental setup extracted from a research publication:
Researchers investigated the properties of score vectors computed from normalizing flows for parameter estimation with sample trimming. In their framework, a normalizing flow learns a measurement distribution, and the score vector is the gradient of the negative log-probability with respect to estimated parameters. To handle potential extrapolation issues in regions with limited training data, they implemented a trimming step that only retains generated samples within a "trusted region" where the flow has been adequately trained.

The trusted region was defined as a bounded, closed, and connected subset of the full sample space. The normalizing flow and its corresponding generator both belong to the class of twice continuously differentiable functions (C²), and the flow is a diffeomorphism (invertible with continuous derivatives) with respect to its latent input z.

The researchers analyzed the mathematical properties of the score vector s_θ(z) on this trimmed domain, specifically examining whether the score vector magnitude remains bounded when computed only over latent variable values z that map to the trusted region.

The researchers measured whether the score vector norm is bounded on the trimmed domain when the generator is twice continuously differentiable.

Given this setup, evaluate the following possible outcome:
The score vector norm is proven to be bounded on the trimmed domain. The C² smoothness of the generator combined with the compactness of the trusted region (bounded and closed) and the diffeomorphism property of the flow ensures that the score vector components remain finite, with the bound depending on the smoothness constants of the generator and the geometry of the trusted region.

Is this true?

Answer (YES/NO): YES